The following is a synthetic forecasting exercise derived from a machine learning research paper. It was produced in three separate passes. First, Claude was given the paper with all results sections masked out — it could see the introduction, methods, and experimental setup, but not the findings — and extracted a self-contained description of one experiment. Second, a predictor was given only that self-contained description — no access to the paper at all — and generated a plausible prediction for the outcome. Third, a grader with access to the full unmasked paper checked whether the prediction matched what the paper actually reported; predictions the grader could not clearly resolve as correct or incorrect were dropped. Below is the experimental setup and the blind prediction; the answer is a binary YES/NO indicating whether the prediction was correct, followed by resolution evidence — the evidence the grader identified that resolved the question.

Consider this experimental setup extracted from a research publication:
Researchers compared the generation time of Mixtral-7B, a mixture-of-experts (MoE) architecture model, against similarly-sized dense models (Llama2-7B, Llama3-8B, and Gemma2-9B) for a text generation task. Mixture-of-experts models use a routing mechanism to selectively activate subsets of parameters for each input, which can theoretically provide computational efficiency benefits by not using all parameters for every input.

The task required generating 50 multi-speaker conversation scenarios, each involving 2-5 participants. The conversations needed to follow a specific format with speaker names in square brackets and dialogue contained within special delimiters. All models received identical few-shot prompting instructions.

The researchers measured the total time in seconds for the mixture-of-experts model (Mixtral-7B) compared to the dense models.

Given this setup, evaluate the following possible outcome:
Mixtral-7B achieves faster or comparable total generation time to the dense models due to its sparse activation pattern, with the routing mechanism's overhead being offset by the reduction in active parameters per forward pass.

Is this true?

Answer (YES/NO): NO